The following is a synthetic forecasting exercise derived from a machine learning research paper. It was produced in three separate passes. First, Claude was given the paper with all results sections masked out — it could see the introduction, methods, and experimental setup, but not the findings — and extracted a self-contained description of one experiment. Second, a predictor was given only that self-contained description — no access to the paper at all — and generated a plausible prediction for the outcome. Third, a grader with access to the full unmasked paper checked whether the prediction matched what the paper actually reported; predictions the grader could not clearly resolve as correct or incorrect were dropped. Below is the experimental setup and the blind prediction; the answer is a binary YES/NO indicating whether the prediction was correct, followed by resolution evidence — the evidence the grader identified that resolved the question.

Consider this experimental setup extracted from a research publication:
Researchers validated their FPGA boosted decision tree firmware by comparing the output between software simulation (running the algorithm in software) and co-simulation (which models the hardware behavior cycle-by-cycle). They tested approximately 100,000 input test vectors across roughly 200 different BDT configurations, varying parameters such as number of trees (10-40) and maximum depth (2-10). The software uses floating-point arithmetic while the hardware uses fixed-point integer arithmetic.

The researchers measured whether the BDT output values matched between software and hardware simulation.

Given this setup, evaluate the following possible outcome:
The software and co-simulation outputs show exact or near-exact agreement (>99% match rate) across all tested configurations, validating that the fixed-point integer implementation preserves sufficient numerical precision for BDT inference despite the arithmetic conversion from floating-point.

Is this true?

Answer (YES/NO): YES